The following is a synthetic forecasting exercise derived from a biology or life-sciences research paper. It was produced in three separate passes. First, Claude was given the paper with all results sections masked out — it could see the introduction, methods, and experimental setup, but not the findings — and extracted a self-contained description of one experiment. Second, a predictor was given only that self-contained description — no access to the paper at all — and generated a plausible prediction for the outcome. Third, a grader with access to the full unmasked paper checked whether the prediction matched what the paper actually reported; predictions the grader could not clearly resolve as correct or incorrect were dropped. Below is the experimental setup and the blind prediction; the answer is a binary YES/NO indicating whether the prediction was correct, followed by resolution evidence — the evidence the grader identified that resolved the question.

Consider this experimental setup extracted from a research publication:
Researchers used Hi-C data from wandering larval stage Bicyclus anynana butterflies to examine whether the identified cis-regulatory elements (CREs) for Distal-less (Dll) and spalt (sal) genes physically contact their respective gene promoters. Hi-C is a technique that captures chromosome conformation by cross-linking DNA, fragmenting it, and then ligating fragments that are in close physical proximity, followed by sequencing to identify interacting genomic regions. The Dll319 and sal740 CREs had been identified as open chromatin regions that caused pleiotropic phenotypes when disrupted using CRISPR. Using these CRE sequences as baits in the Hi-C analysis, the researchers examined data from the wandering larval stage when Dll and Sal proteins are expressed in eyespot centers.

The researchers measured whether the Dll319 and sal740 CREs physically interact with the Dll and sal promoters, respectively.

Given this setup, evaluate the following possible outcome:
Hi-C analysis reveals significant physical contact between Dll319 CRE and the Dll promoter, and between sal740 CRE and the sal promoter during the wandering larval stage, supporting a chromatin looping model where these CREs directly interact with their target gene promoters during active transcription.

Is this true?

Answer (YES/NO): YES